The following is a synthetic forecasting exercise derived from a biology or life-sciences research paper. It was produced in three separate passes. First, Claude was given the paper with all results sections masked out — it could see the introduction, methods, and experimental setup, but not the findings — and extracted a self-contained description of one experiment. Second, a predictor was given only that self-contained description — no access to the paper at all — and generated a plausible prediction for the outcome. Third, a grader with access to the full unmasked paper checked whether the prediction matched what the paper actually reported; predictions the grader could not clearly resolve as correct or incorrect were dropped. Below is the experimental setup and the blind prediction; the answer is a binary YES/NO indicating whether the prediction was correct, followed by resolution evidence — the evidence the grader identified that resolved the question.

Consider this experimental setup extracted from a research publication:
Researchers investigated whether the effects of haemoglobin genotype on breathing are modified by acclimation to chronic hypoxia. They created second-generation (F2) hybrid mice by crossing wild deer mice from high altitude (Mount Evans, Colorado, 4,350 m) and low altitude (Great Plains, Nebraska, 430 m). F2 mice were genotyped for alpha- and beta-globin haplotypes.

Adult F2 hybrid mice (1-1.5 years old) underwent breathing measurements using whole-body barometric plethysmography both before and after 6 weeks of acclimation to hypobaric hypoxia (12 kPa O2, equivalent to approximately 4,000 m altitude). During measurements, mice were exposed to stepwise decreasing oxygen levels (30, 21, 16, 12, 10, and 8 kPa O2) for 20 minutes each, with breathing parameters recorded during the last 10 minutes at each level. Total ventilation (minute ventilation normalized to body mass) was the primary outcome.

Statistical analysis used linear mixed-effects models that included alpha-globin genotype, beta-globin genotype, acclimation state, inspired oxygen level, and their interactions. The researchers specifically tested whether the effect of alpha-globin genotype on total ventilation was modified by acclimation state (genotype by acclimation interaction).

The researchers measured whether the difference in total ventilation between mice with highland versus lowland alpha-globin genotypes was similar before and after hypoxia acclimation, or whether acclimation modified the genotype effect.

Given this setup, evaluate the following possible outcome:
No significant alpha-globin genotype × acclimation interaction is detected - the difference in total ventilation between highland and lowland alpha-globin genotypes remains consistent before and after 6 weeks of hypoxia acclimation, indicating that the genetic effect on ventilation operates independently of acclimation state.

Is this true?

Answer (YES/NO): NO